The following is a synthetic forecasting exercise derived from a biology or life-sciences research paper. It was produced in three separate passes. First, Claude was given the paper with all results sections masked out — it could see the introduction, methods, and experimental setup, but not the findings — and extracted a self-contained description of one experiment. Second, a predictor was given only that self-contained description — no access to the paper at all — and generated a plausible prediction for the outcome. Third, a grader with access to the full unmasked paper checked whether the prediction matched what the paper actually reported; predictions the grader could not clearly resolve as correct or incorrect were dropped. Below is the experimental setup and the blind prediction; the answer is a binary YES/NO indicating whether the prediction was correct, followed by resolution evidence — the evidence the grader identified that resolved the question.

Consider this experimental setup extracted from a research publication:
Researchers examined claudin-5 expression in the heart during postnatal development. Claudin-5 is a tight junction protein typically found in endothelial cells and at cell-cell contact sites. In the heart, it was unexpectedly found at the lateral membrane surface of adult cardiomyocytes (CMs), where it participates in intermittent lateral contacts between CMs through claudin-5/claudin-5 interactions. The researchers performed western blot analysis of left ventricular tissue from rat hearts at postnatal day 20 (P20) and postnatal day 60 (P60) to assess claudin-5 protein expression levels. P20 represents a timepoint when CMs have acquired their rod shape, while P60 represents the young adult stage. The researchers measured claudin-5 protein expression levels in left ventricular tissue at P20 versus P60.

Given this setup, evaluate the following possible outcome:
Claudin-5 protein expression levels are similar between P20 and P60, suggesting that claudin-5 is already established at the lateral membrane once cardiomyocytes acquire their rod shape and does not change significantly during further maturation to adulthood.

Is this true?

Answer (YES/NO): NO